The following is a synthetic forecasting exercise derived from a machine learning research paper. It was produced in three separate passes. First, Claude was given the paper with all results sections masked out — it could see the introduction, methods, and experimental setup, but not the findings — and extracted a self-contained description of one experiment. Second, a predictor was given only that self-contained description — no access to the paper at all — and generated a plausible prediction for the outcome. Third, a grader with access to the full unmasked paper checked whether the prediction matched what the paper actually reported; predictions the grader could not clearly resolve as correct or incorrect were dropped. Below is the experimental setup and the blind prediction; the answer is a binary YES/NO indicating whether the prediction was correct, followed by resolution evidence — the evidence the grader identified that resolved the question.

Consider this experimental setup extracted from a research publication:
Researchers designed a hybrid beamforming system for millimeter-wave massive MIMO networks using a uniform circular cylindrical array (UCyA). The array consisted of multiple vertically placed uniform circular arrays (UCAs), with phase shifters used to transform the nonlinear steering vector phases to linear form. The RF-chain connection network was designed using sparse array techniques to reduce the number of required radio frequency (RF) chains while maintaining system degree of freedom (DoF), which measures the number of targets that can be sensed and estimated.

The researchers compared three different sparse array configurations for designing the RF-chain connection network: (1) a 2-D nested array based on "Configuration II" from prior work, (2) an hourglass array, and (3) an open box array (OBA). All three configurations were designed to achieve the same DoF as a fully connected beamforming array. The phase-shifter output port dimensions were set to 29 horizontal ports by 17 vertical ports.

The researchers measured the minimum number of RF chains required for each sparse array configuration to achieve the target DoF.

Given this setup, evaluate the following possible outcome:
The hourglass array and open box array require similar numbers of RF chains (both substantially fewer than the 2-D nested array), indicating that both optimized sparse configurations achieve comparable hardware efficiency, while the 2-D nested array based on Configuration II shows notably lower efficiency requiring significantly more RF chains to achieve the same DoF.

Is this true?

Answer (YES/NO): NO